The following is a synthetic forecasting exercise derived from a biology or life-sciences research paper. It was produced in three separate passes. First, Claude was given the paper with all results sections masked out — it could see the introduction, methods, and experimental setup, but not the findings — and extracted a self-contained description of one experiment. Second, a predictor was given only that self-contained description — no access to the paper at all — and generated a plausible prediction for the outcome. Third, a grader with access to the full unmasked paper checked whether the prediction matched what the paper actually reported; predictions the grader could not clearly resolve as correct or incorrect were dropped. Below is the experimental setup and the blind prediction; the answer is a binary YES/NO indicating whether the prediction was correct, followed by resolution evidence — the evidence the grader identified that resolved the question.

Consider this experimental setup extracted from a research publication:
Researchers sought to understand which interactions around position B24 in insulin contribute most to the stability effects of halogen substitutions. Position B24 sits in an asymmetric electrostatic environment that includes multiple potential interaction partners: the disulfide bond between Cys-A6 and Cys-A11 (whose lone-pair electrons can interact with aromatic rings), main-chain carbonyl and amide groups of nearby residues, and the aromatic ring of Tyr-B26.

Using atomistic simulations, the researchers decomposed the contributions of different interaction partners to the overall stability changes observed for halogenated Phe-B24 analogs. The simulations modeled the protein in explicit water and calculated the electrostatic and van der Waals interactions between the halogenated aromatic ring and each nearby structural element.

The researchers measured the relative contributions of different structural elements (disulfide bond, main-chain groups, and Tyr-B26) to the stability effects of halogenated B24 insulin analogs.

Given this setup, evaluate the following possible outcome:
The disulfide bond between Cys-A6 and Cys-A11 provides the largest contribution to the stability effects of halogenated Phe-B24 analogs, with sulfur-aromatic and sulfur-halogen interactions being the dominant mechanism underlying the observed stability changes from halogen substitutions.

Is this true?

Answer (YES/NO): NO